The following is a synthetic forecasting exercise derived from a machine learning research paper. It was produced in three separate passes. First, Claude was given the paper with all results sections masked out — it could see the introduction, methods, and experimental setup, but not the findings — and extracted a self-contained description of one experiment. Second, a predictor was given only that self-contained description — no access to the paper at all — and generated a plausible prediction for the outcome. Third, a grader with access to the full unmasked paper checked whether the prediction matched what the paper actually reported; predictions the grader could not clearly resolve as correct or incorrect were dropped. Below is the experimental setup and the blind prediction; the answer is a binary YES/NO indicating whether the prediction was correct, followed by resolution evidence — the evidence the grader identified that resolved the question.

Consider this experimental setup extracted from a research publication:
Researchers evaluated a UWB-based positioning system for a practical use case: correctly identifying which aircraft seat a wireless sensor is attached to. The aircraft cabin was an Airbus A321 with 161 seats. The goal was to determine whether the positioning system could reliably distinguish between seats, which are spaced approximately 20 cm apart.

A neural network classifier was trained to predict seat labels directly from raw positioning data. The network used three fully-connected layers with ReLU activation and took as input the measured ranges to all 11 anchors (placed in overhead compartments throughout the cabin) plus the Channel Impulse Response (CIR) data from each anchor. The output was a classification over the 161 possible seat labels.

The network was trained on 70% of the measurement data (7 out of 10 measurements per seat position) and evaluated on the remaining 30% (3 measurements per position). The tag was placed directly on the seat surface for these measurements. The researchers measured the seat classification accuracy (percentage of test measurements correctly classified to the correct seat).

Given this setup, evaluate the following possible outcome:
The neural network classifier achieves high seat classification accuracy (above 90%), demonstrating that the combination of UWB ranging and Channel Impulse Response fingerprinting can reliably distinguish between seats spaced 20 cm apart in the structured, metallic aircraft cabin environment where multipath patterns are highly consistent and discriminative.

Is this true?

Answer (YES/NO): YES